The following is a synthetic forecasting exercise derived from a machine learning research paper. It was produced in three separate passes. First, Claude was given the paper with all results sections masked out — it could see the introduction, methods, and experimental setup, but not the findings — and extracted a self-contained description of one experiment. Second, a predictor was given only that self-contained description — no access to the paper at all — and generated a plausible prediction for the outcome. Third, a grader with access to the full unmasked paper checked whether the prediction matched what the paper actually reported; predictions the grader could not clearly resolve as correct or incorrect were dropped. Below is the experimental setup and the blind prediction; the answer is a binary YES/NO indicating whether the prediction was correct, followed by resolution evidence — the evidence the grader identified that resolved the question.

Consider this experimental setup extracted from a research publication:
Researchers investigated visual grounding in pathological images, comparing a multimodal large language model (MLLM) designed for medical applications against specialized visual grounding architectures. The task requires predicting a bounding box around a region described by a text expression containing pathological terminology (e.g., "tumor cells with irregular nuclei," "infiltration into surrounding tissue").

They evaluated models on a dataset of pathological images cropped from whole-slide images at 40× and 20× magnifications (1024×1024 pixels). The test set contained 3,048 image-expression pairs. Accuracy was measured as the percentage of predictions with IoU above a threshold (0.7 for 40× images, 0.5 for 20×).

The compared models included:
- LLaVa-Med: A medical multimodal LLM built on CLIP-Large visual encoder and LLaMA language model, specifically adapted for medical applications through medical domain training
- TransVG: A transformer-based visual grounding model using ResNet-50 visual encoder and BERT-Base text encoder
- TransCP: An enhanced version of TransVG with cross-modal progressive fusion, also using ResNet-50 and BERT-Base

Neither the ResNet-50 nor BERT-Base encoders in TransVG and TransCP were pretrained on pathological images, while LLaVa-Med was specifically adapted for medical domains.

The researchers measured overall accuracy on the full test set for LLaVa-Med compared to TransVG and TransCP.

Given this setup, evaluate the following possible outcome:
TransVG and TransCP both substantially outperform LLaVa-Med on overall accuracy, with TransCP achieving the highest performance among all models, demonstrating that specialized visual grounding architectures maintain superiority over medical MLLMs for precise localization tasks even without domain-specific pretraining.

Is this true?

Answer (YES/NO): NO